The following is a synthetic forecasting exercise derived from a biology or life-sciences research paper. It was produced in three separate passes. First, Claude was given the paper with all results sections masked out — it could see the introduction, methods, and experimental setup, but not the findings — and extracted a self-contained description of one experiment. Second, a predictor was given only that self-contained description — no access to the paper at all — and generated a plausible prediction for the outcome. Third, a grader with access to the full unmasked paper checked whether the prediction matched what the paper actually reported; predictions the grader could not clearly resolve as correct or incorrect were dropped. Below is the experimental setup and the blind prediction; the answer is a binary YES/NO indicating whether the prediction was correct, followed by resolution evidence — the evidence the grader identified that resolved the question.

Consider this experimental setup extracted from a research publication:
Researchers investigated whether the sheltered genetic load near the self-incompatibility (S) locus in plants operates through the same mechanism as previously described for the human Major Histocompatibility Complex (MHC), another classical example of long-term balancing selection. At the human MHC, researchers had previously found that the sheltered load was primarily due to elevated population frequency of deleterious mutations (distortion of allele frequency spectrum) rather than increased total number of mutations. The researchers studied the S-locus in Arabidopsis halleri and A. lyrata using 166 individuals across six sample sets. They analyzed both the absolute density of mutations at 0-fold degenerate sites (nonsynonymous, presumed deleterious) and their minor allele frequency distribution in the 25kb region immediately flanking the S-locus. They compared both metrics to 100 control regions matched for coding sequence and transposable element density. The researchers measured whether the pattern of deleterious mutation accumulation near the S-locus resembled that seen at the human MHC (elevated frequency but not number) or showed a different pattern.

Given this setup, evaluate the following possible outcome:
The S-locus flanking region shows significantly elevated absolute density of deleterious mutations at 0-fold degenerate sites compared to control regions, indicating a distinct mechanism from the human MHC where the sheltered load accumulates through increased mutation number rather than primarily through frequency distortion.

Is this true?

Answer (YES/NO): YES